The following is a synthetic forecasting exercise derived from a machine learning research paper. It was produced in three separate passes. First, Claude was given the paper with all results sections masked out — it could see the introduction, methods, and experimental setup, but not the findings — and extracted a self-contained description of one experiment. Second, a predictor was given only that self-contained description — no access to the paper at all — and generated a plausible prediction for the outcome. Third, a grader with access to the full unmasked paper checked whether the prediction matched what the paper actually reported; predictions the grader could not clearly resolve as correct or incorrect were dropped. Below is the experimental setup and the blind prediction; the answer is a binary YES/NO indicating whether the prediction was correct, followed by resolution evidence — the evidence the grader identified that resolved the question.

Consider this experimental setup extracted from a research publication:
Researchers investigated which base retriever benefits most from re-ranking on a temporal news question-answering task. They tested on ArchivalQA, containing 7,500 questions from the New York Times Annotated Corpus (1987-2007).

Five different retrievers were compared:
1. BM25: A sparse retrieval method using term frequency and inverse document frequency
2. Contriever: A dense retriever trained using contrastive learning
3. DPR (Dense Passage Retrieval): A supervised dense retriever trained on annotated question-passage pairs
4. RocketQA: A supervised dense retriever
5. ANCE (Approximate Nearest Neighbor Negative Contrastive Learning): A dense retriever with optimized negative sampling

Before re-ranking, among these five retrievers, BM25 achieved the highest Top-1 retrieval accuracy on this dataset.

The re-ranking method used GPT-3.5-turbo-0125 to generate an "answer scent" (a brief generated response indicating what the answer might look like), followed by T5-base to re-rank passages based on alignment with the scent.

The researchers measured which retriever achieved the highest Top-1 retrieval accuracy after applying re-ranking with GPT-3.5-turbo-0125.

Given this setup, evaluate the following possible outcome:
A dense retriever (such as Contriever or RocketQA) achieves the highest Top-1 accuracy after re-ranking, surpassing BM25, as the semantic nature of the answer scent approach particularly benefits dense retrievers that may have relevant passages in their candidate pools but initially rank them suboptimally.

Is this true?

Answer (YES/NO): YES